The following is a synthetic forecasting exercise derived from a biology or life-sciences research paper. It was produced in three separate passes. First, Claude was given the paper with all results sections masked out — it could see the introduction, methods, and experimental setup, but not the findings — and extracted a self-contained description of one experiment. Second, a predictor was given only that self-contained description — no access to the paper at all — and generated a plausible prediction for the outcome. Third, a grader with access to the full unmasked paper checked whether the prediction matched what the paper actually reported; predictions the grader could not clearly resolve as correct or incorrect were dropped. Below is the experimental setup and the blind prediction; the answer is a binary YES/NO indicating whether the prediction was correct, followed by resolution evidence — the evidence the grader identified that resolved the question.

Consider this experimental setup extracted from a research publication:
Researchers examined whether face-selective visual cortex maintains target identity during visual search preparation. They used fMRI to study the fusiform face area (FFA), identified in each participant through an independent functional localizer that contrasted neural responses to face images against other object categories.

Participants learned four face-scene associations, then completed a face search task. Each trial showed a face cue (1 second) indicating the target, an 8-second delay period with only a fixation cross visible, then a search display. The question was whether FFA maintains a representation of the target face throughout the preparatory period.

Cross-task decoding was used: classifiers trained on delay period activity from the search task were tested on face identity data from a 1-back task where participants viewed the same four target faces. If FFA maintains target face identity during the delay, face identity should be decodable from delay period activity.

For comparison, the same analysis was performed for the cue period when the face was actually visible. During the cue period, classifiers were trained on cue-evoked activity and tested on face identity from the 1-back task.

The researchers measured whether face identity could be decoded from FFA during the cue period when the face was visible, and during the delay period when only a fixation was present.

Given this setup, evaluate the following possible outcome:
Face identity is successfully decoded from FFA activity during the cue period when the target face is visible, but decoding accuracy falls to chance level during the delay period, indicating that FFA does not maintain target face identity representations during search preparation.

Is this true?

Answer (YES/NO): YES